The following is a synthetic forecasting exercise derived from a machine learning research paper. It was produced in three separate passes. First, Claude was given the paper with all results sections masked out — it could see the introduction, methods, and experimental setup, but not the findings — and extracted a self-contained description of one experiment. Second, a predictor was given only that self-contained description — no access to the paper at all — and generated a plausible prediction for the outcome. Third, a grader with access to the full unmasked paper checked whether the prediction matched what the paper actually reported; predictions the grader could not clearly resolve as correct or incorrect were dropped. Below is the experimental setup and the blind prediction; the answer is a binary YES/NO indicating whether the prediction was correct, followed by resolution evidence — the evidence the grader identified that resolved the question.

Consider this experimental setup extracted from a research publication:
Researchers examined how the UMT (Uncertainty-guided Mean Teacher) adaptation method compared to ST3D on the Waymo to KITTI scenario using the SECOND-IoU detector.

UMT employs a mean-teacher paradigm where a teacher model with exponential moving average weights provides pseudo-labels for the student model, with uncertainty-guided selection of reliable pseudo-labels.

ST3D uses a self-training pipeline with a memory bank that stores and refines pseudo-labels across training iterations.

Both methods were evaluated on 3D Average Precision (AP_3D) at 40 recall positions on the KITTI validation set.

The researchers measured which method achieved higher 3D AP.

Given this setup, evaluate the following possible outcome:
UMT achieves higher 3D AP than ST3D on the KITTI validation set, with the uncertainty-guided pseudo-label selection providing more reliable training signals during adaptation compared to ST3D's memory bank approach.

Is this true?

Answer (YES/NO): YES